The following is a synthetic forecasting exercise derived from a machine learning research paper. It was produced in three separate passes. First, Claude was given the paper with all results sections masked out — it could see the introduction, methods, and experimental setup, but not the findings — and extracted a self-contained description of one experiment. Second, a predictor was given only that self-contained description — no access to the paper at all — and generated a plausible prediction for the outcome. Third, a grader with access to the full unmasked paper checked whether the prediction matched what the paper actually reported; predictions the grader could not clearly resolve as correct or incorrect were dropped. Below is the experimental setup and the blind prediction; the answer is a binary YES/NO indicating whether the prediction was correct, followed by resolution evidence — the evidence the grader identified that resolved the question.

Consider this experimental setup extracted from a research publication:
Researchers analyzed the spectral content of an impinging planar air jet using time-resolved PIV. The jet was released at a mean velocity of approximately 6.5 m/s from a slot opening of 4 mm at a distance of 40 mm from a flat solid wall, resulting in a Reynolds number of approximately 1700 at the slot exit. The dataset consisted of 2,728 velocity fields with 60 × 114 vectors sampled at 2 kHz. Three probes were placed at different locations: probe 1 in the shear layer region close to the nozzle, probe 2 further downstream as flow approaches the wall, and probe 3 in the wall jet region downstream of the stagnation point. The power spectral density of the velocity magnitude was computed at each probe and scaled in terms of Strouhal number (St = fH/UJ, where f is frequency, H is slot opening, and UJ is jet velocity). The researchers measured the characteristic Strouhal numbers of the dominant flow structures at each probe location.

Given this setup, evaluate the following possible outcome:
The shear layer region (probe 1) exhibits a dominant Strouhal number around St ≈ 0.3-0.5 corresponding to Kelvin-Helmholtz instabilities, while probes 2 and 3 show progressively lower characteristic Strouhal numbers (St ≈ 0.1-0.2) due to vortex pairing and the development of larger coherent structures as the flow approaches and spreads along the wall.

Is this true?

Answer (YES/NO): NO